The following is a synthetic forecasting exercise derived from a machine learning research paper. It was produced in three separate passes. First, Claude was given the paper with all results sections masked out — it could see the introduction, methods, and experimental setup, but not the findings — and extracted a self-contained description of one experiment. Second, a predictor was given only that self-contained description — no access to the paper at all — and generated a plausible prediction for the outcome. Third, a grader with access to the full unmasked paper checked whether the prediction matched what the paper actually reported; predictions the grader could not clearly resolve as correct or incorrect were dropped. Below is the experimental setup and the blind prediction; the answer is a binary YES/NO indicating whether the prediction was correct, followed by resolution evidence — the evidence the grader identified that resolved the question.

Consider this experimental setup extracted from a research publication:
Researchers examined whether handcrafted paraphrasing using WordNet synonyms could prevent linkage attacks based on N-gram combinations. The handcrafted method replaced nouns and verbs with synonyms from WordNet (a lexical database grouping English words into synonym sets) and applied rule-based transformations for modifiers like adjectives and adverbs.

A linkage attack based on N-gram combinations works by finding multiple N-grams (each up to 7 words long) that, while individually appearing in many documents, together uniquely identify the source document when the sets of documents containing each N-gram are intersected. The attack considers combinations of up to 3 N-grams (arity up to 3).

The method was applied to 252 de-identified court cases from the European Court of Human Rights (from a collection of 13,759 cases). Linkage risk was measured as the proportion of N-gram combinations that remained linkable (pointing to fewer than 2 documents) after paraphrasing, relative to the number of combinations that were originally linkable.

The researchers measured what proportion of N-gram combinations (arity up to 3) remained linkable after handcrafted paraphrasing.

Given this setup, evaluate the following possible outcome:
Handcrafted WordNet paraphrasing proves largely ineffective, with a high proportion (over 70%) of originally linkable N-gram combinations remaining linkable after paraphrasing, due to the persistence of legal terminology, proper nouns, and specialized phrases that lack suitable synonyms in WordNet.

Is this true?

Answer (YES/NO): NO